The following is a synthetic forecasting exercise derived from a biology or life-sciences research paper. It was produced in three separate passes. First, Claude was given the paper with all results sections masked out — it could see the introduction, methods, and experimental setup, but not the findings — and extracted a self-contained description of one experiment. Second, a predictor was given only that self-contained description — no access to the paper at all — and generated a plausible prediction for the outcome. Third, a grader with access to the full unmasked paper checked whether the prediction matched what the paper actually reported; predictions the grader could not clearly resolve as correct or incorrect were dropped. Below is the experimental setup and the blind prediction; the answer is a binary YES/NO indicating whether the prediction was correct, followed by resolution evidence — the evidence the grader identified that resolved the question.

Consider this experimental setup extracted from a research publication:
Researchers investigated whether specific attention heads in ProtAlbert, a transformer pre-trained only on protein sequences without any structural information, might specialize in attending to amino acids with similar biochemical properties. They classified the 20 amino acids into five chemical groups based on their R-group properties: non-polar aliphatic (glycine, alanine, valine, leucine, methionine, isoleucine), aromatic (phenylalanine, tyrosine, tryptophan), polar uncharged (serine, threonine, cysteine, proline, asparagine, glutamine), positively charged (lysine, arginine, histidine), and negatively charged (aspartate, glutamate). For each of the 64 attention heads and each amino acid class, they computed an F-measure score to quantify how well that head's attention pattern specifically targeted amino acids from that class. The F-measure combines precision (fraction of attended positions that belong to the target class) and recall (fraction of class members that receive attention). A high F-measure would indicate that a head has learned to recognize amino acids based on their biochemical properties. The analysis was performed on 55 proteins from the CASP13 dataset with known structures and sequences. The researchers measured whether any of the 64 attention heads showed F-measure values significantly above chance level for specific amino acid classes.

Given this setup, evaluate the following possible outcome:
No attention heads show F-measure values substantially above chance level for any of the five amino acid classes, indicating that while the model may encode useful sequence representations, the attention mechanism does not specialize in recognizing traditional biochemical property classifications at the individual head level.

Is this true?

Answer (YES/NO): NO